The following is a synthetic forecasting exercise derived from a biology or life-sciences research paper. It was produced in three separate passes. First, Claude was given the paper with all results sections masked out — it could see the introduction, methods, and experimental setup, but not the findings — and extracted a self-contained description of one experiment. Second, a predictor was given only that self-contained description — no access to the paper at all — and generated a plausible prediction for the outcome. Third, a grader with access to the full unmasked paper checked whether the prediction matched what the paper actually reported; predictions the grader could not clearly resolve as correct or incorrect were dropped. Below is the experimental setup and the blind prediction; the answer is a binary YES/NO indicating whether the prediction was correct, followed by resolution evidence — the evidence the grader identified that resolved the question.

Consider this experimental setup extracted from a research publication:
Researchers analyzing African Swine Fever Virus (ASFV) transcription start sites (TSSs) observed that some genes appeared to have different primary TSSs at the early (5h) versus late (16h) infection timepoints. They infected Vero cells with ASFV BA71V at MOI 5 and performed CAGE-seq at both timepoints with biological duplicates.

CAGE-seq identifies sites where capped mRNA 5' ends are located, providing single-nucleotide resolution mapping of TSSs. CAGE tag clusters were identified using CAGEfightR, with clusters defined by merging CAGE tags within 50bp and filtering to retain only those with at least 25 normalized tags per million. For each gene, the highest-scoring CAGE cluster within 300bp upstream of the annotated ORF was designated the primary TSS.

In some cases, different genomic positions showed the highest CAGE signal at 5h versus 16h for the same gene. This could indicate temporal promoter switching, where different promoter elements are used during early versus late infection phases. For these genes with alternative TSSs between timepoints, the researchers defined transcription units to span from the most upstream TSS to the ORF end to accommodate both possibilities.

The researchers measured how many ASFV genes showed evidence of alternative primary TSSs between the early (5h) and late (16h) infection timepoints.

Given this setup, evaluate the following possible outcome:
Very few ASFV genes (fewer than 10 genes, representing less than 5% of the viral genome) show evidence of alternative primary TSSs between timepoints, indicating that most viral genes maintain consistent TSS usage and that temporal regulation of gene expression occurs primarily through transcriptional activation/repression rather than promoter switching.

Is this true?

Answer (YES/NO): NO